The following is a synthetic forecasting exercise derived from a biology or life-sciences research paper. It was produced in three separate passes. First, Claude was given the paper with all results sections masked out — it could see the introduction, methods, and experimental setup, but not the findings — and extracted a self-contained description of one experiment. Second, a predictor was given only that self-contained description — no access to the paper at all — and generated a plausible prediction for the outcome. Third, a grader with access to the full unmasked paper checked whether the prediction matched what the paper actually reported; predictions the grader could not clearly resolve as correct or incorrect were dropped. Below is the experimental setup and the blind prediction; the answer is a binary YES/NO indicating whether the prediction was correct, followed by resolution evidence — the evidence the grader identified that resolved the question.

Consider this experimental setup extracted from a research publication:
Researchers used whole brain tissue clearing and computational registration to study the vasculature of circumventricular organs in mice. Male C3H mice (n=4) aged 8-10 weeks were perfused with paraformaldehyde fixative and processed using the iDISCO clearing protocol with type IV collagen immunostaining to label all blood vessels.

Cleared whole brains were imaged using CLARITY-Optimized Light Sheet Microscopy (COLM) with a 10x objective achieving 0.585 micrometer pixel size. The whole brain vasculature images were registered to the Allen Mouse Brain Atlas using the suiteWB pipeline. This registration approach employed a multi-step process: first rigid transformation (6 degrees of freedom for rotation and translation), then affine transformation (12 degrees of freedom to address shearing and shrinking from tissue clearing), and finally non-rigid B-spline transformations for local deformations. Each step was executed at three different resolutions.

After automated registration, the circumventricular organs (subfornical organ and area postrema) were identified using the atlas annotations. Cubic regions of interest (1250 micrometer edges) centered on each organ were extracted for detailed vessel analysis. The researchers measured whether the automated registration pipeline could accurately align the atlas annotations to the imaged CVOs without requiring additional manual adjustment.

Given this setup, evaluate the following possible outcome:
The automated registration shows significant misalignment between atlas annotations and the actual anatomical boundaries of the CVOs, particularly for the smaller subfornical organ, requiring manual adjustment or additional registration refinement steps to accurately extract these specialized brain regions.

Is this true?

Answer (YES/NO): NO